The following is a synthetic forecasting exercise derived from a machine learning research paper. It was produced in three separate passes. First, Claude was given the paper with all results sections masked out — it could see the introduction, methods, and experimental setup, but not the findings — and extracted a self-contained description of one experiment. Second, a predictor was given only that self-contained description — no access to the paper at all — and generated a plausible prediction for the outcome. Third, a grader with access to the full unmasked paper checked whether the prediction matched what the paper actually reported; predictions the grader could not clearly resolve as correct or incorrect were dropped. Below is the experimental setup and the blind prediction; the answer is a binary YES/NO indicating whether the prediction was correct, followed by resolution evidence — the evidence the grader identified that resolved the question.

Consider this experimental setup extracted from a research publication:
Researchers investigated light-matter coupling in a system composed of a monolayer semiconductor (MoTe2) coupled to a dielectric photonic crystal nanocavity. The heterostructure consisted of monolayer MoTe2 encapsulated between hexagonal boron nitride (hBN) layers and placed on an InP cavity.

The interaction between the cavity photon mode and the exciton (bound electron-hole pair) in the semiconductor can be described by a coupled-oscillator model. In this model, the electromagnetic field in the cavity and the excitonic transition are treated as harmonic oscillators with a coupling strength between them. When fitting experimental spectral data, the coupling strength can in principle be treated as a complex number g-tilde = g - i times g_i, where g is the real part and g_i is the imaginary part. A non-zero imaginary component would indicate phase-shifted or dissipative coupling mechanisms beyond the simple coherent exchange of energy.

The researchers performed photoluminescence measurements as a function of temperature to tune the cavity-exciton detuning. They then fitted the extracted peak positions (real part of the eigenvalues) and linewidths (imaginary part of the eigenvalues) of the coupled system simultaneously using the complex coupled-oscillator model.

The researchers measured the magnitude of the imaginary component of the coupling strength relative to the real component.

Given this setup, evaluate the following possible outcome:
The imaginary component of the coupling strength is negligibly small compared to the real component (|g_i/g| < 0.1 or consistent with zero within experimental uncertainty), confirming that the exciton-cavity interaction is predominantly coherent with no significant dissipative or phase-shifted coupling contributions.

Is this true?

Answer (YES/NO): YES